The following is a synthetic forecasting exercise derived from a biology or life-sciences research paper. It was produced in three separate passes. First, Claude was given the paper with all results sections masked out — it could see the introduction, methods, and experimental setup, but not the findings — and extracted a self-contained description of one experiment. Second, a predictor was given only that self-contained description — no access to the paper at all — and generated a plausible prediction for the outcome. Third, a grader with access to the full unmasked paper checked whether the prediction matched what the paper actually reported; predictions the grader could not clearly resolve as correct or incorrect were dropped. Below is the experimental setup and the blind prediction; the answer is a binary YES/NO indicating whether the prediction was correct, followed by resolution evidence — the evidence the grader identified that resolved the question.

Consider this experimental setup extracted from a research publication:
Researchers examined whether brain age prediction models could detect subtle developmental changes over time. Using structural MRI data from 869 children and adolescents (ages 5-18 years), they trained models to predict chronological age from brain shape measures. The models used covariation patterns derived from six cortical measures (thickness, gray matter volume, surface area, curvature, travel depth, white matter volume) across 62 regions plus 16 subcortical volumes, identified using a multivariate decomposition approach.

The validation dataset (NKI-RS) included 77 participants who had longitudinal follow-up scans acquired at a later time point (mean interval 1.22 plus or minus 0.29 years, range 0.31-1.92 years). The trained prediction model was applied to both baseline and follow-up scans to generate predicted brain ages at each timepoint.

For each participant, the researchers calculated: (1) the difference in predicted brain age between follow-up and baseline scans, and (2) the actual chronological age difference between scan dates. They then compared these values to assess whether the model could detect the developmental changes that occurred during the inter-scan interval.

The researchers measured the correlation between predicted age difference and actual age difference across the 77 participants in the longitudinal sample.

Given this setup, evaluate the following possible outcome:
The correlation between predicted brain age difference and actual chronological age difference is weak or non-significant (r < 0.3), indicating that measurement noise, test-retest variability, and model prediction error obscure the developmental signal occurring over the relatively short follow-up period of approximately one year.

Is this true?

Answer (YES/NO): NO